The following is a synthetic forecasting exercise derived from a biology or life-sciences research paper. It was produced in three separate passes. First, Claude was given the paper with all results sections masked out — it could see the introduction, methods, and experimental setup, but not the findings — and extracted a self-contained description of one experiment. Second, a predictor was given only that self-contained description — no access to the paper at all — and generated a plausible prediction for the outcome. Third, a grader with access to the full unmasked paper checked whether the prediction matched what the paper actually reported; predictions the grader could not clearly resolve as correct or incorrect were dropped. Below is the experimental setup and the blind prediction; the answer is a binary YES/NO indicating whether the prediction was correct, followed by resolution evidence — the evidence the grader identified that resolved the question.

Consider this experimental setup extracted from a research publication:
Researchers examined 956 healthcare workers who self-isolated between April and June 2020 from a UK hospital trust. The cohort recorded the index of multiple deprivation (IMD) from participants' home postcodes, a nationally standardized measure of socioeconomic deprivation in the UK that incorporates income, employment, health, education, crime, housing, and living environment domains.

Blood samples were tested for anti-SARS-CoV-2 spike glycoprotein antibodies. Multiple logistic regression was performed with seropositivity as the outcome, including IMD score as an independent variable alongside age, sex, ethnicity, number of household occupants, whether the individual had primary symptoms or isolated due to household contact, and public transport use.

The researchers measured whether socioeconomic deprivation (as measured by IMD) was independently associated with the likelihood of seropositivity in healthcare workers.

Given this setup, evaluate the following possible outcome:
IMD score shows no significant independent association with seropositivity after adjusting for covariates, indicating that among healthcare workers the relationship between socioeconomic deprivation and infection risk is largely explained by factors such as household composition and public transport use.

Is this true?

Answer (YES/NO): NO